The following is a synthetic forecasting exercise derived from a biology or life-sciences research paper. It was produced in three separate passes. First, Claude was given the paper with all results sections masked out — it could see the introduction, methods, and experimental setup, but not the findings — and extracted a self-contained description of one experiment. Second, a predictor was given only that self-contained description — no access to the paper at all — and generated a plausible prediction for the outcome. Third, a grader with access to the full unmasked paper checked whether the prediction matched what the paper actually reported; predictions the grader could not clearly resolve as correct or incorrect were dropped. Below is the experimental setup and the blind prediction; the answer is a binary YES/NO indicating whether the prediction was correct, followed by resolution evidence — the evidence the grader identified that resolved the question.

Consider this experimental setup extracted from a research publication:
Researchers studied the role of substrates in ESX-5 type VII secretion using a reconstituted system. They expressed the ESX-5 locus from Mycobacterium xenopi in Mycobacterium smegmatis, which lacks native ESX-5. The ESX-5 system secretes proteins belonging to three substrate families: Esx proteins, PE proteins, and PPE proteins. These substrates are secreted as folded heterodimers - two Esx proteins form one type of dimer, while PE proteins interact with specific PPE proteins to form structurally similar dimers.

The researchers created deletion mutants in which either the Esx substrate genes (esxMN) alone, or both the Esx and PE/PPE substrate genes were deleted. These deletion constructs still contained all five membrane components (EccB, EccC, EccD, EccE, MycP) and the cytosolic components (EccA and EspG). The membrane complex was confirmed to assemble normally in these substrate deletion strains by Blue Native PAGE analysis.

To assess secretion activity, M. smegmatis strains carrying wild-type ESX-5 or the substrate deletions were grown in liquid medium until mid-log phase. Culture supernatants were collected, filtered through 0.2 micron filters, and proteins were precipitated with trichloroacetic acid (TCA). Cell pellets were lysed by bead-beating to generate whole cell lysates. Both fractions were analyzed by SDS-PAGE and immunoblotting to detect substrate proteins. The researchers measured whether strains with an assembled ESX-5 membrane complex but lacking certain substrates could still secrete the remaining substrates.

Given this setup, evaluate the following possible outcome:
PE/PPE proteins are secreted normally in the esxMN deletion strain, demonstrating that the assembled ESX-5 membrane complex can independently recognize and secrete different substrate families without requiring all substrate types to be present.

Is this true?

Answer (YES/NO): NO